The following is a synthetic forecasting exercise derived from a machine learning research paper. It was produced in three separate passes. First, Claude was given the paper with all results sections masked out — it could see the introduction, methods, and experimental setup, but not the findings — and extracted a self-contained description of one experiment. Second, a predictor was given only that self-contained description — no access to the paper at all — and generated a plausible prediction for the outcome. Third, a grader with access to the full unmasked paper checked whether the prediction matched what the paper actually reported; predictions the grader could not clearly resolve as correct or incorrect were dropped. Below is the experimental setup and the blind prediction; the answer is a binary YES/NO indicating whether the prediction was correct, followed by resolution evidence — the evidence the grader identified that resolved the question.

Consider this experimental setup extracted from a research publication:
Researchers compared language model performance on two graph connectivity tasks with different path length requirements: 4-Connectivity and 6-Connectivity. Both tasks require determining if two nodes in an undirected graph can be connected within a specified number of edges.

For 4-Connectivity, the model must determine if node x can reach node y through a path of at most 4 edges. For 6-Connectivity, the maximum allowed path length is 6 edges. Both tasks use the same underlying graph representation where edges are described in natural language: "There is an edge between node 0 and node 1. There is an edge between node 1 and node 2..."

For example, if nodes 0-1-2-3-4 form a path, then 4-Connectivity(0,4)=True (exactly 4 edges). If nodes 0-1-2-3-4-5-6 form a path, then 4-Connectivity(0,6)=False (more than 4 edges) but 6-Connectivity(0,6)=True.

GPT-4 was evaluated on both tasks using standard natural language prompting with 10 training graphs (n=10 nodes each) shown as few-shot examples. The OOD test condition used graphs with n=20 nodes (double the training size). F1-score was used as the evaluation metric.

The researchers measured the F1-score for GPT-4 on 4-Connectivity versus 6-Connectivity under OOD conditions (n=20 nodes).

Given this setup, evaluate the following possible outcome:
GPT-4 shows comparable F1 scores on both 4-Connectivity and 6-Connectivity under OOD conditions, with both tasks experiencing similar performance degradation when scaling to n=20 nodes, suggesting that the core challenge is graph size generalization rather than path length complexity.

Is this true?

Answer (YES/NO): NO